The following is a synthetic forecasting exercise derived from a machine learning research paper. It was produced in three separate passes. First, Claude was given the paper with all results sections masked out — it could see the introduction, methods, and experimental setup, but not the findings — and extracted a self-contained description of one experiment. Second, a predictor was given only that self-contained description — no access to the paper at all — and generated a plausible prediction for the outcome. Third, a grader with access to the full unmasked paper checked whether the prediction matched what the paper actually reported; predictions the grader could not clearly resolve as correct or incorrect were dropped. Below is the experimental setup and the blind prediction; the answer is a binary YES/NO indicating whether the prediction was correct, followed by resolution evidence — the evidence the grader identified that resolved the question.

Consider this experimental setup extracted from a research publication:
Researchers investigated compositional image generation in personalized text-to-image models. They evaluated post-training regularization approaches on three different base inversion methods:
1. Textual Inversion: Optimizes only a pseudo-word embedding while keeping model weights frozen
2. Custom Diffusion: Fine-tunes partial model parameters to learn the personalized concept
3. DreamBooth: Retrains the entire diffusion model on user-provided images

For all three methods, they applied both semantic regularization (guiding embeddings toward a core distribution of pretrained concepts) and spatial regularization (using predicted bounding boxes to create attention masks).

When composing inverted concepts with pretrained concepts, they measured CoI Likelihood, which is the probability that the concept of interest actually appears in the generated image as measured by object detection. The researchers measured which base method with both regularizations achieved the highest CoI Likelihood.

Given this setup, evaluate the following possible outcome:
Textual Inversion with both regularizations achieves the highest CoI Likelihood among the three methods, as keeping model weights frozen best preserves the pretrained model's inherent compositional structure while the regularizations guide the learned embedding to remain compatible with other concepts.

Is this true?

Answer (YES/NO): NO